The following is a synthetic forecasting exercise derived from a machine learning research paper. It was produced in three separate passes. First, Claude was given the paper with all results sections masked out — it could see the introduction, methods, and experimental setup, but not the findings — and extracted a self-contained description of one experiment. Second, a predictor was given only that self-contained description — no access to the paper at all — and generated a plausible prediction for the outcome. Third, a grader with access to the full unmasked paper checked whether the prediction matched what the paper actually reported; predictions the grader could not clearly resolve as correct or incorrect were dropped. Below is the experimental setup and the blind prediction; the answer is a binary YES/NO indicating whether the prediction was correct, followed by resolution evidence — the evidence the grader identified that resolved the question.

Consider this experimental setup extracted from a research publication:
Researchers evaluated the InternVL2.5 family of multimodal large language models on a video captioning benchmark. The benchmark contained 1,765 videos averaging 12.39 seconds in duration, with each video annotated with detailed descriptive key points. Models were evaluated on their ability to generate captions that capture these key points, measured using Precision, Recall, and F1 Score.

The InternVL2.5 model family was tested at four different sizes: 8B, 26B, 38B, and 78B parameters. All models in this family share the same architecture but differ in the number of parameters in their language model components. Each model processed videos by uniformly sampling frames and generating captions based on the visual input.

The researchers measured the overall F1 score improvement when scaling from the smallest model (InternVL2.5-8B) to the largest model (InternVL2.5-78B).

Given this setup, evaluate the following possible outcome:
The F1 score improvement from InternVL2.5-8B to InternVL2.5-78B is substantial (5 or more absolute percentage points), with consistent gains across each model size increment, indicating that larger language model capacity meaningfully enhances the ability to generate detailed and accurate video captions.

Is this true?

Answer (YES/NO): NO